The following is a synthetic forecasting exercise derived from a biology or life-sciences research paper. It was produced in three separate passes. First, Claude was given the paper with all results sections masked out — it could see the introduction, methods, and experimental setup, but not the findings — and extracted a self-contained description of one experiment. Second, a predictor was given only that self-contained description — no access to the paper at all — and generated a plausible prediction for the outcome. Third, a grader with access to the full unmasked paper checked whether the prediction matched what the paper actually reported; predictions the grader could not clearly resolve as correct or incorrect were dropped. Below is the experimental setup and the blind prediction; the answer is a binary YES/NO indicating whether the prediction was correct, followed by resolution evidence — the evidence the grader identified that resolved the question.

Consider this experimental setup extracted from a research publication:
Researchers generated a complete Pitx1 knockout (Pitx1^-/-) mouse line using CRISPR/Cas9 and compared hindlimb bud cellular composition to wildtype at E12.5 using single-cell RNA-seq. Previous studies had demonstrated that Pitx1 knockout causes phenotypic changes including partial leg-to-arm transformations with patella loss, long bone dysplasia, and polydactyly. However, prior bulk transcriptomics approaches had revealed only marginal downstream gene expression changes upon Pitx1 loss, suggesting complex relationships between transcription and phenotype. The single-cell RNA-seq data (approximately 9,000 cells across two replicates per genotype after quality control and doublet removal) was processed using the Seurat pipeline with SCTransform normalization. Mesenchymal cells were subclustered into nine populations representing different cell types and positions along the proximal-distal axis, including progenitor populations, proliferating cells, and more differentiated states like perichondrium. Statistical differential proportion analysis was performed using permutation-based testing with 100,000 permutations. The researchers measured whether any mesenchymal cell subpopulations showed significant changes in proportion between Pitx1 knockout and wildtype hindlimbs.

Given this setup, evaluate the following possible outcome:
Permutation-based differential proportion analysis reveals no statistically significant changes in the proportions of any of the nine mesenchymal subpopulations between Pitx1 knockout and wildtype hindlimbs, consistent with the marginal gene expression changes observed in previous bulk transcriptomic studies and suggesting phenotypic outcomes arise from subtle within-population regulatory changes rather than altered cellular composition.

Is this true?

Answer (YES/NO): NO